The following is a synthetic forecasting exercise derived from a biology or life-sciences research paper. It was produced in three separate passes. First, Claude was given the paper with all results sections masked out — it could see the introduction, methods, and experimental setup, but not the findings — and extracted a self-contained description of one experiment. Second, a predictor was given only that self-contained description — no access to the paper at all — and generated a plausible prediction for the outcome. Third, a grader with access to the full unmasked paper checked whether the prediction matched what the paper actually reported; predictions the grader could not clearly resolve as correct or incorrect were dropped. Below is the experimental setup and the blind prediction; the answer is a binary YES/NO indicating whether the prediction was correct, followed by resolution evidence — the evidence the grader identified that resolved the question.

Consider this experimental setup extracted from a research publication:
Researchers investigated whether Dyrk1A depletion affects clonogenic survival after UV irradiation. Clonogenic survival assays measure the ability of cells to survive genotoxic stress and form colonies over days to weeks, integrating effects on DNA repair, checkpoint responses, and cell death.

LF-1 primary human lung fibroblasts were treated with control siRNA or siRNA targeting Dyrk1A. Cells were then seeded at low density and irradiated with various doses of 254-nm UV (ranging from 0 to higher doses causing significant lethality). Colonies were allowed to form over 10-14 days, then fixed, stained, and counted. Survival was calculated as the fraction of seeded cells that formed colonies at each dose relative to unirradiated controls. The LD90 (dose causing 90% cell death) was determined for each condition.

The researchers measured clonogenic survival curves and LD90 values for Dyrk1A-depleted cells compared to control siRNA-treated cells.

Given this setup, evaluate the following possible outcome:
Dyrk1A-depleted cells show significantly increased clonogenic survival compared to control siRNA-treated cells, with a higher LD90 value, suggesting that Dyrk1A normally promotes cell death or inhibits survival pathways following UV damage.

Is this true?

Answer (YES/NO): NO